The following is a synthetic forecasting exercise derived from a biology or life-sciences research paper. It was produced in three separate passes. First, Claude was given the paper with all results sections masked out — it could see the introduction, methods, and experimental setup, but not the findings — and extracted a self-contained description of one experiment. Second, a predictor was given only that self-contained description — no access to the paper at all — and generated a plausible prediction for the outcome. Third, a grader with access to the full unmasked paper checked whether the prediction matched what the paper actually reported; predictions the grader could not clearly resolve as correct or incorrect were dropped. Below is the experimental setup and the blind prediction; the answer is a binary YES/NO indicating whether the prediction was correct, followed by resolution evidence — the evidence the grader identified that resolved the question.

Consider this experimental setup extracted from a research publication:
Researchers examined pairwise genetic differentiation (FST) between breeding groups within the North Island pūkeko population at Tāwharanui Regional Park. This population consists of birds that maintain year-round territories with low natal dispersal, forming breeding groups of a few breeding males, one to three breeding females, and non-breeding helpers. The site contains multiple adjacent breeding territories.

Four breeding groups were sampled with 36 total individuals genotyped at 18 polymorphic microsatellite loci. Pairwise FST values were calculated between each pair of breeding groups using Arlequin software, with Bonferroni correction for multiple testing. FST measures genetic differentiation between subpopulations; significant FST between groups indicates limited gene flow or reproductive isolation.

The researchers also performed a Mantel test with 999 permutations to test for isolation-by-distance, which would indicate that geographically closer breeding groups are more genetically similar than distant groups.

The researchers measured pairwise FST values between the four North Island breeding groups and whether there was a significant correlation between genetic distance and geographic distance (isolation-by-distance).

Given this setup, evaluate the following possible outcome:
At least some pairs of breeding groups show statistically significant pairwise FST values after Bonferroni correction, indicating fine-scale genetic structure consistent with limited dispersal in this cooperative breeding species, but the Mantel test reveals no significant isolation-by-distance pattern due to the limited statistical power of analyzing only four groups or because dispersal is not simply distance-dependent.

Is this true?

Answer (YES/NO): YES